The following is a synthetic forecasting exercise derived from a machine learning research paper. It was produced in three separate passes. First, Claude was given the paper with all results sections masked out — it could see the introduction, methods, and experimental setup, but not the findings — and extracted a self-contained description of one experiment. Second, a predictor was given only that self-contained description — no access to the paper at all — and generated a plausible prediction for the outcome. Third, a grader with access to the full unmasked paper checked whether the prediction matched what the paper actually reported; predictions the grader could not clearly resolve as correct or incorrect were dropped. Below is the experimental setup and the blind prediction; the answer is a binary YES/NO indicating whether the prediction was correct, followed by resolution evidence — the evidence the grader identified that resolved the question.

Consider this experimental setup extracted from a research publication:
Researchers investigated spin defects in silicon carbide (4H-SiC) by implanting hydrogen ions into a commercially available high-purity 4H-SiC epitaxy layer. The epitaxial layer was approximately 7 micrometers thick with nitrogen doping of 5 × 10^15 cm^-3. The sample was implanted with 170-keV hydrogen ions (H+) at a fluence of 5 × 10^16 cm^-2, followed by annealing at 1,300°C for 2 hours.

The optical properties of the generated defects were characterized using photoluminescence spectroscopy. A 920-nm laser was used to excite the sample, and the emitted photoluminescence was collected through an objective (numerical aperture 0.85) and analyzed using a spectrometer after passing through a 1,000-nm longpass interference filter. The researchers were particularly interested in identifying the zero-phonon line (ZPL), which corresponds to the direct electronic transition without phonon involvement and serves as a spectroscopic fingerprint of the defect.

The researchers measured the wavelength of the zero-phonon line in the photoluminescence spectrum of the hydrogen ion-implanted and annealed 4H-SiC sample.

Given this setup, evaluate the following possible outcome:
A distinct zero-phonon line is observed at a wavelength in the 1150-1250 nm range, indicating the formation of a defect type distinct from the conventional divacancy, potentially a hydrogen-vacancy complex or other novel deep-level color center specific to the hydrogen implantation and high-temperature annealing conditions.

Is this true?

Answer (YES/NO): NO